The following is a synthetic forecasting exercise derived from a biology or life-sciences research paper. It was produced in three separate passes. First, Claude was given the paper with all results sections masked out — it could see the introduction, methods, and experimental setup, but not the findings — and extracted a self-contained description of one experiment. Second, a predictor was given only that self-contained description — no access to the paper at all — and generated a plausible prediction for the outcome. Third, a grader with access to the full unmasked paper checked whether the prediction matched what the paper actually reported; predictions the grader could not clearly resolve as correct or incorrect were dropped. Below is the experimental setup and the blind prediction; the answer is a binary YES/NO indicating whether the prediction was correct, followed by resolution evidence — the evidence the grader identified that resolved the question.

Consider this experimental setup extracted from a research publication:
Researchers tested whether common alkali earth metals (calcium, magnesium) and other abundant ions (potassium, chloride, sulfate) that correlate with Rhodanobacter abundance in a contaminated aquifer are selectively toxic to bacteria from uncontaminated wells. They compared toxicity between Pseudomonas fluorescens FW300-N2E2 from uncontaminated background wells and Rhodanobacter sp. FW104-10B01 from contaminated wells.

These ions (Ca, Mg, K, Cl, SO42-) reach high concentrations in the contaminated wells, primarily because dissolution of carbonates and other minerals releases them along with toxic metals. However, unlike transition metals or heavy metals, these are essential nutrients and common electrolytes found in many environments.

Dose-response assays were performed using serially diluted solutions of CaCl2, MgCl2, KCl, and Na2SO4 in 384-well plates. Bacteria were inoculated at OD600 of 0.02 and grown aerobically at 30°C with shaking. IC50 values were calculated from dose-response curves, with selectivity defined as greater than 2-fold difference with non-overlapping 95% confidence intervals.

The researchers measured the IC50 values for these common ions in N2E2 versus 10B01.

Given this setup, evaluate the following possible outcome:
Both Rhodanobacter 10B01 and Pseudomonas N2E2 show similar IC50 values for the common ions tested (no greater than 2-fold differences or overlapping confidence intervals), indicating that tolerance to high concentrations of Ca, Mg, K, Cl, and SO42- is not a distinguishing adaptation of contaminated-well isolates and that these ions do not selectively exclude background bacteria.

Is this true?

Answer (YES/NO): YES